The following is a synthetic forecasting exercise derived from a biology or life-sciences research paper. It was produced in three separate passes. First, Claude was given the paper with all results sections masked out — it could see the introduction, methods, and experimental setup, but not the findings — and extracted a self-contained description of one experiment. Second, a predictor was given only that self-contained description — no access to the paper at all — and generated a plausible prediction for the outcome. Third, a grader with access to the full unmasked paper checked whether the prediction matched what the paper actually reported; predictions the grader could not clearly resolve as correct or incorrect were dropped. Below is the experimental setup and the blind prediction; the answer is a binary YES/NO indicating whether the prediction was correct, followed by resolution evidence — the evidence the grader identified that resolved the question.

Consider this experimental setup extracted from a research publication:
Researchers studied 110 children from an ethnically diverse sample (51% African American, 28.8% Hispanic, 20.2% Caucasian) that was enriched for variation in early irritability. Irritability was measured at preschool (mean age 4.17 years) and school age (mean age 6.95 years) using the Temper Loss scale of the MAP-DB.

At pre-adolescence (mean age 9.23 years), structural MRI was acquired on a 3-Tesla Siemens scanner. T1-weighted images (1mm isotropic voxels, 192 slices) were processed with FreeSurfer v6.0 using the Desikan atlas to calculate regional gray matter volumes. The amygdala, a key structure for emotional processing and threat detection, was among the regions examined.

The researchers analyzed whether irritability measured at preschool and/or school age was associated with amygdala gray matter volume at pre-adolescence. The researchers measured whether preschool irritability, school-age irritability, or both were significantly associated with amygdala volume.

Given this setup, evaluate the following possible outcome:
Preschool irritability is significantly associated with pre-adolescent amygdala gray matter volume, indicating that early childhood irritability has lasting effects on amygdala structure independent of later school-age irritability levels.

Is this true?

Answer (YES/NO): NO